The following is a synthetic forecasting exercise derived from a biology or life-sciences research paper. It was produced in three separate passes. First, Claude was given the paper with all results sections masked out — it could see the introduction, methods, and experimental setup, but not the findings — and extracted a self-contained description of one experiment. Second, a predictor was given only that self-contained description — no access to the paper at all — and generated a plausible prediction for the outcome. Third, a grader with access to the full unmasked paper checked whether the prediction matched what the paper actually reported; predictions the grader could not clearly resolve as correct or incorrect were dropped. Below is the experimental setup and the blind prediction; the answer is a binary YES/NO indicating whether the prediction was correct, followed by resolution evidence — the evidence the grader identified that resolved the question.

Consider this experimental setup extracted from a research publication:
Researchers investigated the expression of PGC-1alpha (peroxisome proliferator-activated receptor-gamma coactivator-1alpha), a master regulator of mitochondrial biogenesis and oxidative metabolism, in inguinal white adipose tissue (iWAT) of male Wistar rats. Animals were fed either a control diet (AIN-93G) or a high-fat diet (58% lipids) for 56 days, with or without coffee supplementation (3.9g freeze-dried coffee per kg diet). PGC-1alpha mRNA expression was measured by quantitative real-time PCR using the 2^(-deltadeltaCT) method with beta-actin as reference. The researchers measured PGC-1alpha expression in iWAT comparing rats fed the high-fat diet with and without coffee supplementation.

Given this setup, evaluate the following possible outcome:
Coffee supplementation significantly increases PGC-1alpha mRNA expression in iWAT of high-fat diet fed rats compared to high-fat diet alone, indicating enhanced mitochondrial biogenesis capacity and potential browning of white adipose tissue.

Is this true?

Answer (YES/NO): NO